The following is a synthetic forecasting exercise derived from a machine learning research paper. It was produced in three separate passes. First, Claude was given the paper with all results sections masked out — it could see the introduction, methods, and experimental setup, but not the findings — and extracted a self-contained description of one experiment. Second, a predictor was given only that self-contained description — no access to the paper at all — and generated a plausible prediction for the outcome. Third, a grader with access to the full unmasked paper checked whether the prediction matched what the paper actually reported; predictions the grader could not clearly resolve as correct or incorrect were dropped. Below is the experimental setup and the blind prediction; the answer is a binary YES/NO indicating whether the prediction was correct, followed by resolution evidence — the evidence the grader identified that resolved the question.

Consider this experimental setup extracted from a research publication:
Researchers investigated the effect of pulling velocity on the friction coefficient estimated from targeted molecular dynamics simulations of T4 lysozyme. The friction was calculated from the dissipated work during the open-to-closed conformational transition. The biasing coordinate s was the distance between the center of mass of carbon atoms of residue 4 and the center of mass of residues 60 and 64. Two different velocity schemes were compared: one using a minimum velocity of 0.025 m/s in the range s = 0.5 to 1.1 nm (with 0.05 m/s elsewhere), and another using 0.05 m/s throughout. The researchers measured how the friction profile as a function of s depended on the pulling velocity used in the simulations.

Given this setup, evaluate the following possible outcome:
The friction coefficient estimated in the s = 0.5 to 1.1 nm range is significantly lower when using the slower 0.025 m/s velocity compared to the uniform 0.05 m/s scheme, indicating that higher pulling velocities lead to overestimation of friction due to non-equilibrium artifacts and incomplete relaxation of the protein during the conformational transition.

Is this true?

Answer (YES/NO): NO